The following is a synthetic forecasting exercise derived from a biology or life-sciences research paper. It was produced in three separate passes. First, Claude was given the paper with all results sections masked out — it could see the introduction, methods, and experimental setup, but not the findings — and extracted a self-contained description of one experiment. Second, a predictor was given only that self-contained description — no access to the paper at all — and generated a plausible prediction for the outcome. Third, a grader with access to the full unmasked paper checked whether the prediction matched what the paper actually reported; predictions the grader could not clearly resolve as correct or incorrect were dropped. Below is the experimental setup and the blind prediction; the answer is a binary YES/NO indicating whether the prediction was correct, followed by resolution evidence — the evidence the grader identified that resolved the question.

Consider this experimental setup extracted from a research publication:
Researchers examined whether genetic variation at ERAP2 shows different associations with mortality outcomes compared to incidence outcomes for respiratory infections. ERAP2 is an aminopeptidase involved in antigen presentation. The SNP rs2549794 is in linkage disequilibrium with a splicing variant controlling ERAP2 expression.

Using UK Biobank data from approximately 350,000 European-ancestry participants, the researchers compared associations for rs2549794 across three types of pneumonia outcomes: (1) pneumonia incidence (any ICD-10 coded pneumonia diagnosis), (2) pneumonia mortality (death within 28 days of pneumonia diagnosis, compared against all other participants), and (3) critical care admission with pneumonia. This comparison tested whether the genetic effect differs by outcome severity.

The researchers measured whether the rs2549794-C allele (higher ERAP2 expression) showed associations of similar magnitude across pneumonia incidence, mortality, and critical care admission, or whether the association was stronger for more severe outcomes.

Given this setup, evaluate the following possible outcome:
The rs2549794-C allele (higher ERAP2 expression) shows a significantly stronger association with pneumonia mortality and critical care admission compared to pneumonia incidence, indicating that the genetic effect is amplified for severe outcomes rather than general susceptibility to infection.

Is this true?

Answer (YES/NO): YES